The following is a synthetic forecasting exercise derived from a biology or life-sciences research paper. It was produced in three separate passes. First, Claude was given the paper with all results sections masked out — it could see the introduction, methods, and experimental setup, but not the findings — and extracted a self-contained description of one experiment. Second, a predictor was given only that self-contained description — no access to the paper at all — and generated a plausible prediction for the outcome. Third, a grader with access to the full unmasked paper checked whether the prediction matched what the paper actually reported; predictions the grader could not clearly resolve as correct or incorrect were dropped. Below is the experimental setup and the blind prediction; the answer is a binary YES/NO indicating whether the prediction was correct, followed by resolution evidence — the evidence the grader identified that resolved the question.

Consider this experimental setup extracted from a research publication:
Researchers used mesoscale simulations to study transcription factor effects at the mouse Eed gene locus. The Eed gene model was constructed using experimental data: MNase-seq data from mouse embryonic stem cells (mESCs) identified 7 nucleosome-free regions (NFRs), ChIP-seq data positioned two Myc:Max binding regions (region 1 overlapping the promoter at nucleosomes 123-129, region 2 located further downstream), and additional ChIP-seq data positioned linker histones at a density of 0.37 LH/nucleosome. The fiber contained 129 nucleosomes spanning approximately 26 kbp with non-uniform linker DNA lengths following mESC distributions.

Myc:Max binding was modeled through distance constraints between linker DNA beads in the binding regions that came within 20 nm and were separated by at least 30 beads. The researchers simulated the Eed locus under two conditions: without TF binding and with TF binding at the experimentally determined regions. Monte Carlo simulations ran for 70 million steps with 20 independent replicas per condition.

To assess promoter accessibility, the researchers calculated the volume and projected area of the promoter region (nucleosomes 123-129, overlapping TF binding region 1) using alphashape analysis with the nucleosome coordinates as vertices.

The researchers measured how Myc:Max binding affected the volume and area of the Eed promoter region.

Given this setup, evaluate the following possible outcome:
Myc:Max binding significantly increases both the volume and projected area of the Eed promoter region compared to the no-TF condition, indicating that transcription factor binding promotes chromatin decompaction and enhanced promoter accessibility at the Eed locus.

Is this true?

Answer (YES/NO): NO